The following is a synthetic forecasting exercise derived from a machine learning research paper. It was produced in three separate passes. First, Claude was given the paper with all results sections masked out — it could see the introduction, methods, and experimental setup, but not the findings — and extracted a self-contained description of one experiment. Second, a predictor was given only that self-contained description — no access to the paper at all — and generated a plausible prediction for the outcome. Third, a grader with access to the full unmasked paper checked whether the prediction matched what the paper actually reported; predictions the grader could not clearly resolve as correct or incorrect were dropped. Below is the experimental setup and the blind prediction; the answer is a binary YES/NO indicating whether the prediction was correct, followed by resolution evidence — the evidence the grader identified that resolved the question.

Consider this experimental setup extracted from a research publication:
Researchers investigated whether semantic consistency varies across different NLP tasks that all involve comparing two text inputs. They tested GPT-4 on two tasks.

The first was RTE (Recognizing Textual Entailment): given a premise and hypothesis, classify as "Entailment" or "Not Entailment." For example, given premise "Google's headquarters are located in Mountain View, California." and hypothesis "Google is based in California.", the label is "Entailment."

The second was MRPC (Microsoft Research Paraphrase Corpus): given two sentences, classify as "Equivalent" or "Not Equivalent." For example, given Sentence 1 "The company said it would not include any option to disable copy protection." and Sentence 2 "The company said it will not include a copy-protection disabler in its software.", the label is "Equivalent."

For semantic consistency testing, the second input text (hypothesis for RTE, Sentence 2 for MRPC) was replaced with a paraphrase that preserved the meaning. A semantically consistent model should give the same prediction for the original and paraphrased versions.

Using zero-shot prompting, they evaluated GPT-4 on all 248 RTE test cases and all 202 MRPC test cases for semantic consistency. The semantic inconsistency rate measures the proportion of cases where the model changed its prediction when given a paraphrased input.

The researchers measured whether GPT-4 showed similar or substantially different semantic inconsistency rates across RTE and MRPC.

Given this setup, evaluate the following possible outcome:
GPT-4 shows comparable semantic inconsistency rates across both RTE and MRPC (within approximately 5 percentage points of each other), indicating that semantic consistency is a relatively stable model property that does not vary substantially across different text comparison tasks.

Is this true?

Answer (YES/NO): YES